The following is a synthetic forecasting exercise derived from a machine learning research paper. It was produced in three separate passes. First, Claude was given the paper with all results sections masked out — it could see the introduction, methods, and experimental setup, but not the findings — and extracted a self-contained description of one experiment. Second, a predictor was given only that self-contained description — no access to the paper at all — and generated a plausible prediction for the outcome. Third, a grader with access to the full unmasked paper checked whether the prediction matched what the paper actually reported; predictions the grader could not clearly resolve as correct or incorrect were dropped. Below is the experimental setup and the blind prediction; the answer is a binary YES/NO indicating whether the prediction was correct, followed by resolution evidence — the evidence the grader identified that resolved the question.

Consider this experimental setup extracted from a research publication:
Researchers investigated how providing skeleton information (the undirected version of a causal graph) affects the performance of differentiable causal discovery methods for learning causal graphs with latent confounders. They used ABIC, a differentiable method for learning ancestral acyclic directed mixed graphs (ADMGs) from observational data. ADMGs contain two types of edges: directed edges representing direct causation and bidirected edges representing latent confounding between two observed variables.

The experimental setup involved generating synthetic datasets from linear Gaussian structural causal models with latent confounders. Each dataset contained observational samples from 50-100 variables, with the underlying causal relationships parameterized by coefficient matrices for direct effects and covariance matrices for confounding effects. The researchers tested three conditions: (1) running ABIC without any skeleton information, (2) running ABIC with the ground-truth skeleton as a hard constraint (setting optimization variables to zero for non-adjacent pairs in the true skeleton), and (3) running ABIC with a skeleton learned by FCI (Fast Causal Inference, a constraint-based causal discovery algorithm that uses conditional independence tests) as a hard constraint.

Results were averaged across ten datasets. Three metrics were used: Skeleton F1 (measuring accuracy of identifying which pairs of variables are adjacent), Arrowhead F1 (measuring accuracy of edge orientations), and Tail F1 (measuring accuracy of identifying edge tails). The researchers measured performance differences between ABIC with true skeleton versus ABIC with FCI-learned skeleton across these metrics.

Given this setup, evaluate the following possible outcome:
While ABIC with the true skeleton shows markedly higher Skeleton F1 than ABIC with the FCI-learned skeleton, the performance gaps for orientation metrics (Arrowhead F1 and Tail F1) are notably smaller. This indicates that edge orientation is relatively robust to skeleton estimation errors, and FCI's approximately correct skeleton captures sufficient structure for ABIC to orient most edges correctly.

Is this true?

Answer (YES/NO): NO